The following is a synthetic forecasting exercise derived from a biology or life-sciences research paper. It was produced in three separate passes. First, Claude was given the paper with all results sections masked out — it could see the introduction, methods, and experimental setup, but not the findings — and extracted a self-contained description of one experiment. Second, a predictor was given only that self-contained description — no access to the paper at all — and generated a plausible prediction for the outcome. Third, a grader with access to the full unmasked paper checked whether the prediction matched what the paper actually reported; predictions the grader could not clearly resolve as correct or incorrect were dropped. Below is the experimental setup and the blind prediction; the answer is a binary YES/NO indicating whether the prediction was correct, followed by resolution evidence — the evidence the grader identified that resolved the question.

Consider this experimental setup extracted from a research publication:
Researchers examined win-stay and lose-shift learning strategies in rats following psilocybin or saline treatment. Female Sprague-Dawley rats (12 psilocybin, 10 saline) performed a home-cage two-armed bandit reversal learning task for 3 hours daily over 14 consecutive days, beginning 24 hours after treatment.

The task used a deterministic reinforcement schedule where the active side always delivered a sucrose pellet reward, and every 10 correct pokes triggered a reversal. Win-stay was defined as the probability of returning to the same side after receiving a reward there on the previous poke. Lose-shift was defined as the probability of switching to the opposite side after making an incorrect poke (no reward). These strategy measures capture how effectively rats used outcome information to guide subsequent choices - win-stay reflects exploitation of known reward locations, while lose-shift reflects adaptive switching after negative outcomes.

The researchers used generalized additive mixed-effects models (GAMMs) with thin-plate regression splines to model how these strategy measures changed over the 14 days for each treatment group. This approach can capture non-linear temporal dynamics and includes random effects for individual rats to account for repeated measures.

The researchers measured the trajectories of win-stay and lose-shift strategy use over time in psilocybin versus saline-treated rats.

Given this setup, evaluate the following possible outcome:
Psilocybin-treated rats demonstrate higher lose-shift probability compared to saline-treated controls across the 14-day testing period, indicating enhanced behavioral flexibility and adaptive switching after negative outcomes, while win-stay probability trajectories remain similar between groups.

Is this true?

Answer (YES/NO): NO